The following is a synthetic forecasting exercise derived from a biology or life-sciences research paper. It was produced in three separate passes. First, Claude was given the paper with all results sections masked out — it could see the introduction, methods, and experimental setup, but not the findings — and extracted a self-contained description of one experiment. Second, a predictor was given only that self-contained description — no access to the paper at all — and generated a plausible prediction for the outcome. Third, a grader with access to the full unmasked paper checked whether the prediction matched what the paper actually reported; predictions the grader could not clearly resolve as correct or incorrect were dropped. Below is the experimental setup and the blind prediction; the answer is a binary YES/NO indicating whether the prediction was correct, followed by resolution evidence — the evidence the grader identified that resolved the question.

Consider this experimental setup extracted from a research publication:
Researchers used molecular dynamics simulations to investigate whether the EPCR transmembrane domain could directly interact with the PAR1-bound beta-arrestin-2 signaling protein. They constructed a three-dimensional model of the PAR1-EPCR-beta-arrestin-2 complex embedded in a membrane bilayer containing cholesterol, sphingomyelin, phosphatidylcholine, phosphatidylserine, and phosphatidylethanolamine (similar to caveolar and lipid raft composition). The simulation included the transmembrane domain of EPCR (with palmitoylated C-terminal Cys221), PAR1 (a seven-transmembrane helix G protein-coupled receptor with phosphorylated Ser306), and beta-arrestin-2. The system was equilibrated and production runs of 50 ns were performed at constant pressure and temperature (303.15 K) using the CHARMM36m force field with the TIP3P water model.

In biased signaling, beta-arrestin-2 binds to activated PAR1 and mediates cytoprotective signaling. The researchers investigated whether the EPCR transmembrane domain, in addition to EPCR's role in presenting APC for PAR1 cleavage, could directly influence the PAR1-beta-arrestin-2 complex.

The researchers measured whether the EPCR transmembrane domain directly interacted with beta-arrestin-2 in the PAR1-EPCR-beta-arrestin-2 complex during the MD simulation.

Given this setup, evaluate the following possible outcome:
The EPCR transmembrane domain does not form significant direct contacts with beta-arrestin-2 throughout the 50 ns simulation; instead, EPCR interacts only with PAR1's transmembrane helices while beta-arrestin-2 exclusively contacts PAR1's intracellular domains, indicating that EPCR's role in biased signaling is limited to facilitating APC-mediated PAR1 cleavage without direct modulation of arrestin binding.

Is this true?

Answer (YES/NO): NO